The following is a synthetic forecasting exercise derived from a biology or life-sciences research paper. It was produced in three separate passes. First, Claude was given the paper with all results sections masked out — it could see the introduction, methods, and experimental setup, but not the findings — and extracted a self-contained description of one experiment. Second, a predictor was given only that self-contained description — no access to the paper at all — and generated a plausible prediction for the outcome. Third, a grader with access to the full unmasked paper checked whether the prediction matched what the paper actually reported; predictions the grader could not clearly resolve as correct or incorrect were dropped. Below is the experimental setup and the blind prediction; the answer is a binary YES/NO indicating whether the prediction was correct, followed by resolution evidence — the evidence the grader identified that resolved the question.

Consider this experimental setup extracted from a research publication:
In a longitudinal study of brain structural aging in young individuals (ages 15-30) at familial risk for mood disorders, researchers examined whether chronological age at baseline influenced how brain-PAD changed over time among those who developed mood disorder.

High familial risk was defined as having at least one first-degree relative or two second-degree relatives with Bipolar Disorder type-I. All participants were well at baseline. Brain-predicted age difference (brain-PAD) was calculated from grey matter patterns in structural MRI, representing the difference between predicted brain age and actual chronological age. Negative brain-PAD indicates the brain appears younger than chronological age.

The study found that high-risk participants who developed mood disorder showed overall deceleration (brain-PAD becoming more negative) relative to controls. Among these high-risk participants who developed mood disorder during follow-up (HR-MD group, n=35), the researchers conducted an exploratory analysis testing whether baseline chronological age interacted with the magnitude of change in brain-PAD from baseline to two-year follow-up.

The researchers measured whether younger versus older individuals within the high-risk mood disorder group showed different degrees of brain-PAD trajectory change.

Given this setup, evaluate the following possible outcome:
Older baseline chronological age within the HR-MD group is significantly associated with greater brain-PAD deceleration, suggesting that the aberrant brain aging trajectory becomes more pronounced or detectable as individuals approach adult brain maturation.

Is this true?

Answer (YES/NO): NO